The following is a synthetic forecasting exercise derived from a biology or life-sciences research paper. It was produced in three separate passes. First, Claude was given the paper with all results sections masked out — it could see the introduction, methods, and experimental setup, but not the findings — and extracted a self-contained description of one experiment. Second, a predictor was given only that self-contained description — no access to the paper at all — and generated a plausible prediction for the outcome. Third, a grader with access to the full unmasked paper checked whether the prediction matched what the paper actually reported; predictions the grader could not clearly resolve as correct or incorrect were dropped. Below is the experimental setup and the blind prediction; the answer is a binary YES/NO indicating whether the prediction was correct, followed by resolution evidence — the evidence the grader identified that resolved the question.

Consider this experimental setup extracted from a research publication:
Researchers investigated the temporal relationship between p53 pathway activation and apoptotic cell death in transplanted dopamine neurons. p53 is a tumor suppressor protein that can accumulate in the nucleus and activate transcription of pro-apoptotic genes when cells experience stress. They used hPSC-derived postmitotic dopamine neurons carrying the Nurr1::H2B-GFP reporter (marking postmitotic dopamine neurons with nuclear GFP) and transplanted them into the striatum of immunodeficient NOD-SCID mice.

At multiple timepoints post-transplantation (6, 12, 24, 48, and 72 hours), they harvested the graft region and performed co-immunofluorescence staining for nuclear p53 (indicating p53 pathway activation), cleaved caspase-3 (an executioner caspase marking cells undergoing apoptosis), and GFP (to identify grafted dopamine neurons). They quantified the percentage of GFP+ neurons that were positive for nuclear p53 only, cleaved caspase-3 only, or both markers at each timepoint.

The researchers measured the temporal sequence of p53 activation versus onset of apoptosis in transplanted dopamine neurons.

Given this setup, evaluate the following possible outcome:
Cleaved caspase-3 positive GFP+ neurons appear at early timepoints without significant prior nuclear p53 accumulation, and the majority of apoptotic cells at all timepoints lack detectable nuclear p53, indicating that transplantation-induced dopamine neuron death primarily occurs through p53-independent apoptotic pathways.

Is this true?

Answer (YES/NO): NO